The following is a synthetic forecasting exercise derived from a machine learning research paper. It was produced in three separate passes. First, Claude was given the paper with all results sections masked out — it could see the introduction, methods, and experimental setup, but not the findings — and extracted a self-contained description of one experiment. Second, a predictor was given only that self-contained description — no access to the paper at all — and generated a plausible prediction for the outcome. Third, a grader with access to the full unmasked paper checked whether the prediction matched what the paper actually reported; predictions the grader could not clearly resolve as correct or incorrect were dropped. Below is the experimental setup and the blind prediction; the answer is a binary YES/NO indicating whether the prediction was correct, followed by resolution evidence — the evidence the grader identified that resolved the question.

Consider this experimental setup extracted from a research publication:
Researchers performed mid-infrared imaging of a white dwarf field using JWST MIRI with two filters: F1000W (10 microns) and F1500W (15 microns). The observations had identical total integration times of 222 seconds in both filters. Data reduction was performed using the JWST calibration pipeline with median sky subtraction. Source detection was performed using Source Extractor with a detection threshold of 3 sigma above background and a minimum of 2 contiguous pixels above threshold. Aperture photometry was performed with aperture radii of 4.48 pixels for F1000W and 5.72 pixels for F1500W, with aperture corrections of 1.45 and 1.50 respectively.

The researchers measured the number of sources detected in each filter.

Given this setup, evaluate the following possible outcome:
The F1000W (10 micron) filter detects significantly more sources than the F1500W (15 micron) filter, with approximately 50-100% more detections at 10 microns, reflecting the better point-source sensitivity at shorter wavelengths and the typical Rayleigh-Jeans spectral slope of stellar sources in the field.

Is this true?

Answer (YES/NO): NO